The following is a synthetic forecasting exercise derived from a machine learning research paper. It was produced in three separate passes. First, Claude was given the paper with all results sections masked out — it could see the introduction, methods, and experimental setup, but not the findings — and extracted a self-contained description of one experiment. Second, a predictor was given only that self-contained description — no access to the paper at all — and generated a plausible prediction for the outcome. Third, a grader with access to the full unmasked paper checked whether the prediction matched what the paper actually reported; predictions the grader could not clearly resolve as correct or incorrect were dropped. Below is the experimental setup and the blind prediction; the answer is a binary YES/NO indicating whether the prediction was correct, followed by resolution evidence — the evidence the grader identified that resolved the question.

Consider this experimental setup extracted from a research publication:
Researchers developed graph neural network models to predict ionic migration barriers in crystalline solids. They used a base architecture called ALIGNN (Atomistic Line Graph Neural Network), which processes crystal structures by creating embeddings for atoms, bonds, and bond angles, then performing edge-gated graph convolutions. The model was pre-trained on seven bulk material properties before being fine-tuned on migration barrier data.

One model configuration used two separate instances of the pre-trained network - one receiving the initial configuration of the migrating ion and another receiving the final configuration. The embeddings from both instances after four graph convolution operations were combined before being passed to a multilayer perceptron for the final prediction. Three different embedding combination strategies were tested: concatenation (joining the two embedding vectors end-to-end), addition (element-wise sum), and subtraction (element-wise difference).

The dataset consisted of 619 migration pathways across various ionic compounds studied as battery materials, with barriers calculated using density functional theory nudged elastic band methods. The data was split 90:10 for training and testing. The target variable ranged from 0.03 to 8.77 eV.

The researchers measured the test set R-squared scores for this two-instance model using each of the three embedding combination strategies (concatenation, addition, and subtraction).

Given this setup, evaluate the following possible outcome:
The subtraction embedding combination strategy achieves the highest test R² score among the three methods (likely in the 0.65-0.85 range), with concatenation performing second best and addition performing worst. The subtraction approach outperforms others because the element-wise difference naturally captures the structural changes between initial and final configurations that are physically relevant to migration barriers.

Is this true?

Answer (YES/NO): NO